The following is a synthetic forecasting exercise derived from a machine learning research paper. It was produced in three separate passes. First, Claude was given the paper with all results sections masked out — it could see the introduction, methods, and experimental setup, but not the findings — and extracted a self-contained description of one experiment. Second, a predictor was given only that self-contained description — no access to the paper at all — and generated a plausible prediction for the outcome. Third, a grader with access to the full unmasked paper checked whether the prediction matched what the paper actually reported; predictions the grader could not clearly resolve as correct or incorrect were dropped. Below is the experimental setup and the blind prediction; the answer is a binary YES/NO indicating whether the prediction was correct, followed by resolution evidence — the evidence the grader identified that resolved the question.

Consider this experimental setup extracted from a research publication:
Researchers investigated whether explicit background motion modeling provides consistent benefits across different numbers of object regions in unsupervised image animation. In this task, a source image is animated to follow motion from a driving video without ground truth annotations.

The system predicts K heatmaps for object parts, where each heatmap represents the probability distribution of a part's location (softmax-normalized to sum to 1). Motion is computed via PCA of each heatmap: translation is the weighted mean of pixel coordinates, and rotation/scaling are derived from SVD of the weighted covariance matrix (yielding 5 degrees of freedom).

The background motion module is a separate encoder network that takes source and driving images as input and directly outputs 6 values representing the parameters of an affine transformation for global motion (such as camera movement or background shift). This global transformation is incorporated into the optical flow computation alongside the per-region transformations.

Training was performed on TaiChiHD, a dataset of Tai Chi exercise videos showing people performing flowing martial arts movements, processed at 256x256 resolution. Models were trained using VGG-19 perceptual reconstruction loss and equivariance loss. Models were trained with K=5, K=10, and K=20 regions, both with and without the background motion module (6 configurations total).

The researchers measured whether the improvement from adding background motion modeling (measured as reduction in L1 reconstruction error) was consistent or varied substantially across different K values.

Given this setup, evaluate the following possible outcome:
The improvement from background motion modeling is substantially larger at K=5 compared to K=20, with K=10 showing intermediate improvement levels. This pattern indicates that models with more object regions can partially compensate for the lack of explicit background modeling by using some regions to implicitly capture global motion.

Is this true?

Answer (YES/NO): NO